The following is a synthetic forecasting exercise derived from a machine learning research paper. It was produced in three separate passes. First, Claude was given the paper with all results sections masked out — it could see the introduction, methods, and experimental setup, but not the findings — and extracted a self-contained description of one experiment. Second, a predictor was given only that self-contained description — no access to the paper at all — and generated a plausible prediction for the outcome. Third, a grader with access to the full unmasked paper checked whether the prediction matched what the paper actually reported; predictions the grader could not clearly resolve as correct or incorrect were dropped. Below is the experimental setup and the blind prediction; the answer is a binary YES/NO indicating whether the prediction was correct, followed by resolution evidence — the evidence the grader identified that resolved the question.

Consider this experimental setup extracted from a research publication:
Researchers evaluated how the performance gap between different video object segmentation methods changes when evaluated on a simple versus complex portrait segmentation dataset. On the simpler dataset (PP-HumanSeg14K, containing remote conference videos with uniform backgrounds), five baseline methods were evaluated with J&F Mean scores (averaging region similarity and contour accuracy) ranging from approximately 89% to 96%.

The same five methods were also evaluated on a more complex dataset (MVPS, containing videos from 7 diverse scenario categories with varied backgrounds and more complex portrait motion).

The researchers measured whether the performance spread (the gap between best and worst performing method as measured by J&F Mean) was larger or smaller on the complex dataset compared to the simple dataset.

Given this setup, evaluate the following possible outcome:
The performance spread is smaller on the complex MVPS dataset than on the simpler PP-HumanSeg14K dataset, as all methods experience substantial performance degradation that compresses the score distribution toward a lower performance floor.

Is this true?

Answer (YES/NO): NO